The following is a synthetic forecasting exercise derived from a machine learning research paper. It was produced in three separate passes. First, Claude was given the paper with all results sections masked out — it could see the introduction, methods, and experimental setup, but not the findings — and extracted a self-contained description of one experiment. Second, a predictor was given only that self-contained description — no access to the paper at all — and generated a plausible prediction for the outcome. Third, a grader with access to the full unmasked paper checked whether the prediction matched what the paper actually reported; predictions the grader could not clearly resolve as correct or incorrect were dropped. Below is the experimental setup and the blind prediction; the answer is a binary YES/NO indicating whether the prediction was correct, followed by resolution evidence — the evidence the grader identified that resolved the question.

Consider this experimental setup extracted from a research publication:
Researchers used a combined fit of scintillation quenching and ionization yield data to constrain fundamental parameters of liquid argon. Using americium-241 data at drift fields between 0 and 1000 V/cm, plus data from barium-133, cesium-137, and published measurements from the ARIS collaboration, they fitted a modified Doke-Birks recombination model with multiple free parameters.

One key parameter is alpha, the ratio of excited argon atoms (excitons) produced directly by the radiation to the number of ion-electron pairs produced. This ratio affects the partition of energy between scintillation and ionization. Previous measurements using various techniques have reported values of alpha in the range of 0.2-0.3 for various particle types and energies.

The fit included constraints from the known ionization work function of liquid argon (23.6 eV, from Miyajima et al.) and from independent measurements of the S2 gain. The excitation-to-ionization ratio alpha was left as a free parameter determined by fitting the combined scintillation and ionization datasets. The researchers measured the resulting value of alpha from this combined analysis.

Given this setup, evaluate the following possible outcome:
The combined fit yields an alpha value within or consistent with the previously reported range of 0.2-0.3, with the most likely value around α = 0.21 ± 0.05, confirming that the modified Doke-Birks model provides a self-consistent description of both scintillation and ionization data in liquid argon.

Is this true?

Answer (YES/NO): NO